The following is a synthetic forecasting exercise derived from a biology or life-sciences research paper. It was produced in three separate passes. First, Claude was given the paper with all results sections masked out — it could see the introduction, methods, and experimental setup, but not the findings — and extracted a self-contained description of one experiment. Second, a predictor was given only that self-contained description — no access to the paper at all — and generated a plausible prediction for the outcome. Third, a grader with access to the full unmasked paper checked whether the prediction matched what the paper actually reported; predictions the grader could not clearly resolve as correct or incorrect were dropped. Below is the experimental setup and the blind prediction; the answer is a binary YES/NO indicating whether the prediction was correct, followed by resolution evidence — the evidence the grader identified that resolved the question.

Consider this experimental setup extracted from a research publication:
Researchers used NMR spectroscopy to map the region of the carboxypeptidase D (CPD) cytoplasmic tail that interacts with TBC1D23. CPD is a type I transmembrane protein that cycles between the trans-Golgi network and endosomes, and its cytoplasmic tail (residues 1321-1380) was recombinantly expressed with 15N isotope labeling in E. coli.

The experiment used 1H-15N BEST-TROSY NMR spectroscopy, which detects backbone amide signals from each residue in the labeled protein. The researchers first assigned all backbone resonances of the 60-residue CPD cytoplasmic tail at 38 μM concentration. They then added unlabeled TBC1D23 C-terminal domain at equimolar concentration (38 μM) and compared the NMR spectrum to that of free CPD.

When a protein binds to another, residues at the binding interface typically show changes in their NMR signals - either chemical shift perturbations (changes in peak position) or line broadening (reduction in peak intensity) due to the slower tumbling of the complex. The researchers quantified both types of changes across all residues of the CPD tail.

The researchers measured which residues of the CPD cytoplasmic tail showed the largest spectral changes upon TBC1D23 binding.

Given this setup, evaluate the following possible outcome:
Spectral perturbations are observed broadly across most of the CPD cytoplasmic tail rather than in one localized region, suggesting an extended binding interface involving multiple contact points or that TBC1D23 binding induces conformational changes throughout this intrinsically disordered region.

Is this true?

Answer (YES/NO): NO